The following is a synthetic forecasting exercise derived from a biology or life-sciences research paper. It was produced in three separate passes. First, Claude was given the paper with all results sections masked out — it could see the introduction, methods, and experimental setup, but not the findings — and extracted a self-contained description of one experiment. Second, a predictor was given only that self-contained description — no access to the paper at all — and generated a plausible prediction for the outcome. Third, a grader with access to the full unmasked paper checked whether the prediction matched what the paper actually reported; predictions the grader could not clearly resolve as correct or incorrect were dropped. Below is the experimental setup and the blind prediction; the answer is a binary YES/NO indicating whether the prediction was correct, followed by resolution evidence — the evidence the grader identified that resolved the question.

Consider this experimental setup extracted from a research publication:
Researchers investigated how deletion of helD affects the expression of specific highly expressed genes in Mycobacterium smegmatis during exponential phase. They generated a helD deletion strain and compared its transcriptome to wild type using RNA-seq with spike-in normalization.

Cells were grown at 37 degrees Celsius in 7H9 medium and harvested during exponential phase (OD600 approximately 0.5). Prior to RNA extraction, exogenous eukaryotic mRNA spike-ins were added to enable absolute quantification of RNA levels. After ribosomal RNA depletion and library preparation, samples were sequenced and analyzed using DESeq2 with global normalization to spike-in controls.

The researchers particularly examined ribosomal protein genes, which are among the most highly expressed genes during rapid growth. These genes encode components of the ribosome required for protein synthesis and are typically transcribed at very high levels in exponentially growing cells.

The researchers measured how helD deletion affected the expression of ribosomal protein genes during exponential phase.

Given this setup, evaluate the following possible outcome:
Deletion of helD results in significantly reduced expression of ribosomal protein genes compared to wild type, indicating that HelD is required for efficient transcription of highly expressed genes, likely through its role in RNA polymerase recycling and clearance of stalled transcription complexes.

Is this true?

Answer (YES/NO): YES